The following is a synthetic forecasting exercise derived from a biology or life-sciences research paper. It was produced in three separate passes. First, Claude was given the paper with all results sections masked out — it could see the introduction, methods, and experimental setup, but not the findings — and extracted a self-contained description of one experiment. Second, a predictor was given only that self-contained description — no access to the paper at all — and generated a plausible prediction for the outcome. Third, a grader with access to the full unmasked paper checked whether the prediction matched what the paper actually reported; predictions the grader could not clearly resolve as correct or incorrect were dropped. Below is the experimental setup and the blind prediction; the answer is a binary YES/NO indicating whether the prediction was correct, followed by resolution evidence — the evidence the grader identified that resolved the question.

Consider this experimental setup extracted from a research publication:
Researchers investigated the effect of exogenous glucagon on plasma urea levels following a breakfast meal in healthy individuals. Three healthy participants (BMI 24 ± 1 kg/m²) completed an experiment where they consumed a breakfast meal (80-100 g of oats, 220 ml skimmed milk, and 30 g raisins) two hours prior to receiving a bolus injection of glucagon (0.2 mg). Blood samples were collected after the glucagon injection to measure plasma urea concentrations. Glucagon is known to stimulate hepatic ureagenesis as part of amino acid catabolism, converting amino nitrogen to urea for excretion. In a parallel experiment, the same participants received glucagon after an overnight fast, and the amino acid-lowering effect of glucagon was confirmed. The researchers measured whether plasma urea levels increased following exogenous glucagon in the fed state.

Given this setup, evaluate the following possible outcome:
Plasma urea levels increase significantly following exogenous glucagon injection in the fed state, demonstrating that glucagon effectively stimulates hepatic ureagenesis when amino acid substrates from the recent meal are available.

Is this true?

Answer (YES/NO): NO